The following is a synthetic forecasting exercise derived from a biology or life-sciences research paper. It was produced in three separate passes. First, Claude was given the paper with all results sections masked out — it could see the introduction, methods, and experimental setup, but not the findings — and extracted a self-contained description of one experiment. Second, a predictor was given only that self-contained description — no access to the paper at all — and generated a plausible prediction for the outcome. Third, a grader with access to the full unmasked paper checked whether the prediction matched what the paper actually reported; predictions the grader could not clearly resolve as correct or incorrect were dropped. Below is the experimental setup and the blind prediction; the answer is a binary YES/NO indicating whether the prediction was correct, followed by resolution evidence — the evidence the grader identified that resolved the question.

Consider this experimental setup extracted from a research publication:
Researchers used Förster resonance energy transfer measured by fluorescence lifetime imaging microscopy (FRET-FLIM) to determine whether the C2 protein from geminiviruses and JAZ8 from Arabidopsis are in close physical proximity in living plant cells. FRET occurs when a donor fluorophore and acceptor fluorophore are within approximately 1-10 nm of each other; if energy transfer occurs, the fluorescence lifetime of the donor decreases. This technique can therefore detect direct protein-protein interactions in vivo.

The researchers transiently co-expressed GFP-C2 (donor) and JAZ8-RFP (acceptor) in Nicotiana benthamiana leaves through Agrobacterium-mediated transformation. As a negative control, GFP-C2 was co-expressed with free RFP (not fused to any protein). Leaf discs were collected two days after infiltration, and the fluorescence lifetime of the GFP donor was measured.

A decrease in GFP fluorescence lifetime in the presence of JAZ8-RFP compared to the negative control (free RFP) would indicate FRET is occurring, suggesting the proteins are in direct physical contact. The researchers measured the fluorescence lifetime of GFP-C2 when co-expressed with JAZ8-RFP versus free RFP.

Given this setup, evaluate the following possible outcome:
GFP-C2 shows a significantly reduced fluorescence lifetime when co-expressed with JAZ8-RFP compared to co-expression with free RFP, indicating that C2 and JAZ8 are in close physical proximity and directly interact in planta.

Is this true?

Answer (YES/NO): YES